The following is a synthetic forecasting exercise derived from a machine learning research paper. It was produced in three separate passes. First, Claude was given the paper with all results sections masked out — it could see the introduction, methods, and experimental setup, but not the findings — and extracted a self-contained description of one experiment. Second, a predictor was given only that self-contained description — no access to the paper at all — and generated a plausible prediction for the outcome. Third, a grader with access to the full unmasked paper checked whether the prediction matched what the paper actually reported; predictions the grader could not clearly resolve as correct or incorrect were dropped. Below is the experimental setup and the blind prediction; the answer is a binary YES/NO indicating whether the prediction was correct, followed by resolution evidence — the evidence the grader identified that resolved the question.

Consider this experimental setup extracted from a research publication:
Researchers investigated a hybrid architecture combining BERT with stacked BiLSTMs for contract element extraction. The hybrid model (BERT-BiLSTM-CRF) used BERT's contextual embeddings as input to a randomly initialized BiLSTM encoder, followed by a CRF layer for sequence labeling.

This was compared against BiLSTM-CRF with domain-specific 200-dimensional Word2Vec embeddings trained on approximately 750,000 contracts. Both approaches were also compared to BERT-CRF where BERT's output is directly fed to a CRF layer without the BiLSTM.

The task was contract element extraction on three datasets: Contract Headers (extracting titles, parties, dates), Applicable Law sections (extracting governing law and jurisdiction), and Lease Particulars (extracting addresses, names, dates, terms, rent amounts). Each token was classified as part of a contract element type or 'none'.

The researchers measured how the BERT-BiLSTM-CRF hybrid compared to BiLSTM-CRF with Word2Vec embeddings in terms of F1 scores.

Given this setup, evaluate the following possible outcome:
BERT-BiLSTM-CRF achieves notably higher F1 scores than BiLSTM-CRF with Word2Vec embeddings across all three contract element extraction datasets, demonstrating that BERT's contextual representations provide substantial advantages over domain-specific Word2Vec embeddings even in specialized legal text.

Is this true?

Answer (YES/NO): NO